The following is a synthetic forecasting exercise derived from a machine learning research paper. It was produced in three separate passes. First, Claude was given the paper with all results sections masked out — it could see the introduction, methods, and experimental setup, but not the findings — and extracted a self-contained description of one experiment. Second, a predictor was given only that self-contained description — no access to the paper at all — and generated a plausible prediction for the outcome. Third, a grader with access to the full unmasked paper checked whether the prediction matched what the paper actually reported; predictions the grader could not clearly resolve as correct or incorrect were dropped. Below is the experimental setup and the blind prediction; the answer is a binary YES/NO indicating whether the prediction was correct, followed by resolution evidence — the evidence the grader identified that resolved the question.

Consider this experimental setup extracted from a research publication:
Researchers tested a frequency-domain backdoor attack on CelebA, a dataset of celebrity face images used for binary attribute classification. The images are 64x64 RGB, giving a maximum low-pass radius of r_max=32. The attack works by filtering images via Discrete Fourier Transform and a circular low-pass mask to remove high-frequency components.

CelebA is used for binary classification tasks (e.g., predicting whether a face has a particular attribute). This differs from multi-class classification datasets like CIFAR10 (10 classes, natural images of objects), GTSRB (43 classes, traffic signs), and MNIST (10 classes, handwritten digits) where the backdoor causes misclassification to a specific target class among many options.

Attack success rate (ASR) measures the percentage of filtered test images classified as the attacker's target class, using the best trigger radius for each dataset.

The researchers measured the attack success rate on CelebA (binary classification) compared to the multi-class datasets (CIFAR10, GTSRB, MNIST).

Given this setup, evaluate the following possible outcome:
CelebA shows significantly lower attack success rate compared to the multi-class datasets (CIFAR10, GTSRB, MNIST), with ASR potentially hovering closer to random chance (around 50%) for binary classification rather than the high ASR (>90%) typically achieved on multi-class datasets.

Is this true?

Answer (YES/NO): NO